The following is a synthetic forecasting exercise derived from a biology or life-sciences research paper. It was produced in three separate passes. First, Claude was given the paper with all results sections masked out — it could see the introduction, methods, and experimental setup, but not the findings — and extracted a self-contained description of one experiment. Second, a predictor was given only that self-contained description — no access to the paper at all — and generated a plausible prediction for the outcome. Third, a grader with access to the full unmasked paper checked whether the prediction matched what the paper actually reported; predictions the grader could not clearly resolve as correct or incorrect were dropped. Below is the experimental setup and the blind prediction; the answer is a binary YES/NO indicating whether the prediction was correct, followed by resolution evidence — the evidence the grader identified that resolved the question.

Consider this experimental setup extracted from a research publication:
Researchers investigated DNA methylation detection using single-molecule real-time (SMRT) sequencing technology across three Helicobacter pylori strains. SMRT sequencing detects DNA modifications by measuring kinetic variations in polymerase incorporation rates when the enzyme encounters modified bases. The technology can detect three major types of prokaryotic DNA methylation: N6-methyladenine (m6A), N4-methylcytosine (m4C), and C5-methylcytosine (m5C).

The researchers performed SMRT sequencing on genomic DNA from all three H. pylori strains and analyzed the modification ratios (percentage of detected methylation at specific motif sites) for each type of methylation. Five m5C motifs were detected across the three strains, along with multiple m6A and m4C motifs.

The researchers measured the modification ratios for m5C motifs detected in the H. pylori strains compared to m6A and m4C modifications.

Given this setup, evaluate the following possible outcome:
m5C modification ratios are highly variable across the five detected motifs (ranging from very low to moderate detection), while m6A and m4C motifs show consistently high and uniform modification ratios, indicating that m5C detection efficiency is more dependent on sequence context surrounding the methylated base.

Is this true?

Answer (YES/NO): NO